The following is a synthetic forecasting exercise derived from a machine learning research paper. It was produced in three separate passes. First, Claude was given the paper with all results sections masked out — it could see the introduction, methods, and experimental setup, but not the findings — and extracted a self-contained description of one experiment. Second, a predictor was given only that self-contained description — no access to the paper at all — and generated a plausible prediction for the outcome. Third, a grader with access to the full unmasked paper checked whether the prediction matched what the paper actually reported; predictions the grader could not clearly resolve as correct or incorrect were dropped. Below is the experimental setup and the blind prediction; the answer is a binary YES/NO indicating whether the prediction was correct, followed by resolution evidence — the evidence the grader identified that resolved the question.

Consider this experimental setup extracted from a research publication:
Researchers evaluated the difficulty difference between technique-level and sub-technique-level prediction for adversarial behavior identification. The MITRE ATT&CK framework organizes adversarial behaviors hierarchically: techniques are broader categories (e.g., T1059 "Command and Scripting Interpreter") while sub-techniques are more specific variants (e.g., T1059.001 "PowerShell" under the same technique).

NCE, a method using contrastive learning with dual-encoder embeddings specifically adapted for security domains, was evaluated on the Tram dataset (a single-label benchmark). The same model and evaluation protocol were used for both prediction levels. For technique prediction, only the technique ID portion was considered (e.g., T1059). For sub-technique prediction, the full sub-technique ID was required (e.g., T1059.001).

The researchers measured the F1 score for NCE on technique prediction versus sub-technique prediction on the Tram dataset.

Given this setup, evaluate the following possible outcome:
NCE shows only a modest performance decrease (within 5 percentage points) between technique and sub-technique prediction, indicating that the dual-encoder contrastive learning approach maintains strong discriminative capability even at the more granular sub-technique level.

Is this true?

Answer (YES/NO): NO